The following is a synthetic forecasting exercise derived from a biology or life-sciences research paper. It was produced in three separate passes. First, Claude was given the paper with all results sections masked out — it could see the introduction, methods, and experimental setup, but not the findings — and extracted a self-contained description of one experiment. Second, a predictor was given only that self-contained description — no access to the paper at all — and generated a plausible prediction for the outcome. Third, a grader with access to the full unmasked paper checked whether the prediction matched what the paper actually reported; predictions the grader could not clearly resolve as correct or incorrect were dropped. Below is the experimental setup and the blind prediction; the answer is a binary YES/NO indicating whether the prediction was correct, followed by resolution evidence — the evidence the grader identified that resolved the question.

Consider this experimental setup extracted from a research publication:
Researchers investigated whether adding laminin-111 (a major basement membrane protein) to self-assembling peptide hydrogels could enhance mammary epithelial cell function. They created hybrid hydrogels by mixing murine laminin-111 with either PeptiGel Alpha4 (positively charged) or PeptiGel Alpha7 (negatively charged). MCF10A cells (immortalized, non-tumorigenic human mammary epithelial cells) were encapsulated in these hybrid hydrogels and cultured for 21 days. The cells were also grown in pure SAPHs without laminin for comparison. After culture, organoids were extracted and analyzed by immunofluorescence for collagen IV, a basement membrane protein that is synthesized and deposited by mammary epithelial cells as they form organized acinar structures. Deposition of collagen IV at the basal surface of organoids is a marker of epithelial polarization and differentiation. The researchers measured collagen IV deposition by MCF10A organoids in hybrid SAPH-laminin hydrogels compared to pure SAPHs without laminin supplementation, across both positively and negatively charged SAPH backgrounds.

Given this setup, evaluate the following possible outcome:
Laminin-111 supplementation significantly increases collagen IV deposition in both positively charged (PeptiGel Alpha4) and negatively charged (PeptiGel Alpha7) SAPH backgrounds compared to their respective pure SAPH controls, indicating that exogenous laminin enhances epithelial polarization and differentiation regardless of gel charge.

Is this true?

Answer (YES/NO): NO